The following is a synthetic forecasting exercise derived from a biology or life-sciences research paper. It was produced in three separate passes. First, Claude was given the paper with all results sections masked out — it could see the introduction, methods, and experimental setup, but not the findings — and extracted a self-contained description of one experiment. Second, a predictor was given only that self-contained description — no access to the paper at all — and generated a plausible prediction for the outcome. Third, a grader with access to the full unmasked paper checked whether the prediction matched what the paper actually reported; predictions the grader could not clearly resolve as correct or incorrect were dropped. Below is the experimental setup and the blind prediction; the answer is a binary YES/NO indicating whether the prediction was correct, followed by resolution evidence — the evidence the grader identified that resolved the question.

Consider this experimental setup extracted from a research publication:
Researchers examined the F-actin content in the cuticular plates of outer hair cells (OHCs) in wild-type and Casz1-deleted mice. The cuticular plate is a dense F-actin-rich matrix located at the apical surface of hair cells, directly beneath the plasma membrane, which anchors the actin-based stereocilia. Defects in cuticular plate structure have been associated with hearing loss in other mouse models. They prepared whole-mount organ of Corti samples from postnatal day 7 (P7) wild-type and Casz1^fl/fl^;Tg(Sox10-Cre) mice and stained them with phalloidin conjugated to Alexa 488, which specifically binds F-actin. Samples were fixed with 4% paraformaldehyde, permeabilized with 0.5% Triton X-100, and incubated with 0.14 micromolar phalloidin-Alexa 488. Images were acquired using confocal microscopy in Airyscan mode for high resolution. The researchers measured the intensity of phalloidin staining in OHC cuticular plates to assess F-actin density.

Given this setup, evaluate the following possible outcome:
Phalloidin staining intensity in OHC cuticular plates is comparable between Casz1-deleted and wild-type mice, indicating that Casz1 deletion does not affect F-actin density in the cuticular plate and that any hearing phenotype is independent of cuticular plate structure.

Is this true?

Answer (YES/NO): NO